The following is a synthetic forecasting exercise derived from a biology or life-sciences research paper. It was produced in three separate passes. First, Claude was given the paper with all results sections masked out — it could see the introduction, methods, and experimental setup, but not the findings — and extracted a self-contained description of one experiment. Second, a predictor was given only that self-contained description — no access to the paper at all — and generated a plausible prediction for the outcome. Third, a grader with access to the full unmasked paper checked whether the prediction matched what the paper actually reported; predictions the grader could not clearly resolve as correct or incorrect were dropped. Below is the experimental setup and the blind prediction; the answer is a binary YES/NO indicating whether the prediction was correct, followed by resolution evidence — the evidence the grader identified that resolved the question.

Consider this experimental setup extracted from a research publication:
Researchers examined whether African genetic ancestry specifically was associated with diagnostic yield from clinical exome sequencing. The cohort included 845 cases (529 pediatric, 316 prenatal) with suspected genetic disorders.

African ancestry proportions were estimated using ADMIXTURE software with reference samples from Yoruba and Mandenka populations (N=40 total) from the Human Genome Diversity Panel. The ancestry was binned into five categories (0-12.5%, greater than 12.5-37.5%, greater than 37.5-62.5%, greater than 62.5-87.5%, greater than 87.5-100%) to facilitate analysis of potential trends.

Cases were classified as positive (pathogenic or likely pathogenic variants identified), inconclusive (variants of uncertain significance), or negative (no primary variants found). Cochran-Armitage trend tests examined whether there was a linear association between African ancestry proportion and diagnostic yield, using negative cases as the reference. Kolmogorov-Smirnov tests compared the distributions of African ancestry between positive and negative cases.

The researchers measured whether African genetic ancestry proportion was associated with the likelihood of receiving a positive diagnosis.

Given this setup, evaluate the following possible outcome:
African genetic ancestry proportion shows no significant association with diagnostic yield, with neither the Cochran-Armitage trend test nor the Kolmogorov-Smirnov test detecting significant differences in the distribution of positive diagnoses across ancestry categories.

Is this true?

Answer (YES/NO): YES